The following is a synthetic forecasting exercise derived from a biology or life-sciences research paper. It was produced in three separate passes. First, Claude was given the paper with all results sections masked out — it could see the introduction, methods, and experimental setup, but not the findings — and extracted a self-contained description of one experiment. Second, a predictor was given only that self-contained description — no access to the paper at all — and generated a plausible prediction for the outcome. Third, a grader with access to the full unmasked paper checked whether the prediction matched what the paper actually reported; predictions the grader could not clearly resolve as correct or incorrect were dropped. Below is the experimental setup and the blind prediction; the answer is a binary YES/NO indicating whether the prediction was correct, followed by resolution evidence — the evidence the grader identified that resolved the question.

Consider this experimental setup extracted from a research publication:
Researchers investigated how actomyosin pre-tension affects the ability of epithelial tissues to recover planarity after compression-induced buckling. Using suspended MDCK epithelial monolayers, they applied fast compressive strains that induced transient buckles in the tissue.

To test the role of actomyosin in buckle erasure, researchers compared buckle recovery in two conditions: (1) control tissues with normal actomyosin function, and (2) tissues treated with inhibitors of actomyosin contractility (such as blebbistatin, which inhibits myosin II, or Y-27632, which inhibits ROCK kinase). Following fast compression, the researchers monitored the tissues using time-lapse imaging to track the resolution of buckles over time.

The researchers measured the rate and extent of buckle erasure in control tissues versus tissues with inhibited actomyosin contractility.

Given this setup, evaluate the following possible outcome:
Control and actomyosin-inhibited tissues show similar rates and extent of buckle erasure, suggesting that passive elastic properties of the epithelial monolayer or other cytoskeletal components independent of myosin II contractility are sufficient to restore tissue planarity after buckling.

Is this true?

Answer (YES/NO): NO